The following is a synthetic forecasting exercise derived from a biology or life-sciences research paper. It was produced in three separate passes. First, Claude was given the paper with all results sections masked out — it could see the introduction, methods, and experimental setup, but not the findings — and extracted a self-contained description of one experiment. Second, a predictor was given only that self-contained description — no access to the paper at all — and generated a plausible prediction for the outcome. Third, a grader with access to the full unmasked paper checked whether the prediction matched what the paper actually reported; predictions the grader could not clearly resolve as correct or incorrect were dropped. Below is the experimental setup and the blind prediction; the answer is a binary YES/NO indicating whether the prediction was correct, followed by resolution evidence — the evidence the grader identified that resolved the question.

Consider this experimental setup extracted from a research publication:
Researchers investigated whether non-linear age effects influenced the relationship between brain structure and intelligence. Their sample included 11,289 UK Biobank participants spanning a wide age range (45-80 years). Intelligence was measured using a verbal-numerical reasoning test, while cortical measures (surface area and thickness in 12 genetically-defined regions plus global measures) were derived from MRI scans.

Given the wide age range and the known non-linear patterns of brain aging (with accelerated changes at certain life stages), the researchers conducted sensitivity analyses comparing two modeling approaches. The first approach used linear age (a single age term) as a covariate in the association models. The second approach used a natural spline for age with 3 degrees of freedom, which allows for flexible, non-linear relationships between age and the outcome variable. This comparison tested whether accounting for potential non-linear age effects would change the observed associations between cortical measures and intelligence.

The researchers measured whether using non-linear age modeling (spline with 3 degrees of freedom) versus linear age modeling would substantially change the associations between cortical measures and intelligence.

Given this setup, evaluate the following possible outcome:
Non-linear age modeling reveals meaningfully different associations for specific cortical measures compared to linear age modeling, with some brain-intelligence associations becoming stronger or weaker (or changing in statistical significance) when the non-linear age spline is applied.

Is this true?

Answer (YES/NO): NO